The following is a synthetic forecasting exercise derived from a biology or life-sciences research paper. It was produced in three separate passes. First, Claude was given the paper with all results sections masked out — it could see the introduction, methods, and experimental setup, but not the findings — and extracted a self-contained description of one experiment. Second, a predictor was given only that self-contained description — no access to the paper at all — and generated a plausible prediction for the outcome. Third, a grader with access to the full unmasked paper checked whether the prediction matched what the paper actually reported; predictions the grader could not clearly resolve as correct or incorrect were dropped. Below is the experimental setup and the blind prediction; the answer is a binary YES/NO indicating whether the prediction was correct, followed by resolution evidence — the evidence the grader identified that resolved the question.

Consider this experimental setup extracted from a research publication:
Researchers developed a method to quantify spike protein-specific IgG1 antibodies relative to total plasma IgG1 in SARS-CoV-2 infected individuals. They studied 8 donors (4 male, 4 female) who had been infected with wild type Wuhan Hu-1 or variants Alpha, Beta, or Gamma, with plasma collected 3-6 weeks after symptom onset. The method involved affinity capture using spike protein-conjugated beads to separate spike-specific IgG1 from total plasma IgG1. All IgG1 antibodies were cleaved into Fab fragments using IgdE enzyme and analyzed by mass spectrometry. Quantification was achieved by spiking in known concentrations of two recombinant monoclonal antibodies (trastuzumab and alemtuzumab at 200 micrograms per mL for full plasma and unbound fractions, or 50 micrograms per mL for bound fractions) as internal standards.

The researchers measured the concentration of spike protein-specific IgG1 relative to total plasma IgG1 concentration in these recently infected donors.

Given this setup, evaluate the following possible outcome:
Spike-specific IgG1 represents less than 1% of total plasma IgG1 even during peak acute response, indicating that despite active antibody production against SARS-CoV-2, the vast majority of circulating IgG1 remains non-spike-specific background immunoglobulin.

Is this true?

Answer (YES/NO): NO